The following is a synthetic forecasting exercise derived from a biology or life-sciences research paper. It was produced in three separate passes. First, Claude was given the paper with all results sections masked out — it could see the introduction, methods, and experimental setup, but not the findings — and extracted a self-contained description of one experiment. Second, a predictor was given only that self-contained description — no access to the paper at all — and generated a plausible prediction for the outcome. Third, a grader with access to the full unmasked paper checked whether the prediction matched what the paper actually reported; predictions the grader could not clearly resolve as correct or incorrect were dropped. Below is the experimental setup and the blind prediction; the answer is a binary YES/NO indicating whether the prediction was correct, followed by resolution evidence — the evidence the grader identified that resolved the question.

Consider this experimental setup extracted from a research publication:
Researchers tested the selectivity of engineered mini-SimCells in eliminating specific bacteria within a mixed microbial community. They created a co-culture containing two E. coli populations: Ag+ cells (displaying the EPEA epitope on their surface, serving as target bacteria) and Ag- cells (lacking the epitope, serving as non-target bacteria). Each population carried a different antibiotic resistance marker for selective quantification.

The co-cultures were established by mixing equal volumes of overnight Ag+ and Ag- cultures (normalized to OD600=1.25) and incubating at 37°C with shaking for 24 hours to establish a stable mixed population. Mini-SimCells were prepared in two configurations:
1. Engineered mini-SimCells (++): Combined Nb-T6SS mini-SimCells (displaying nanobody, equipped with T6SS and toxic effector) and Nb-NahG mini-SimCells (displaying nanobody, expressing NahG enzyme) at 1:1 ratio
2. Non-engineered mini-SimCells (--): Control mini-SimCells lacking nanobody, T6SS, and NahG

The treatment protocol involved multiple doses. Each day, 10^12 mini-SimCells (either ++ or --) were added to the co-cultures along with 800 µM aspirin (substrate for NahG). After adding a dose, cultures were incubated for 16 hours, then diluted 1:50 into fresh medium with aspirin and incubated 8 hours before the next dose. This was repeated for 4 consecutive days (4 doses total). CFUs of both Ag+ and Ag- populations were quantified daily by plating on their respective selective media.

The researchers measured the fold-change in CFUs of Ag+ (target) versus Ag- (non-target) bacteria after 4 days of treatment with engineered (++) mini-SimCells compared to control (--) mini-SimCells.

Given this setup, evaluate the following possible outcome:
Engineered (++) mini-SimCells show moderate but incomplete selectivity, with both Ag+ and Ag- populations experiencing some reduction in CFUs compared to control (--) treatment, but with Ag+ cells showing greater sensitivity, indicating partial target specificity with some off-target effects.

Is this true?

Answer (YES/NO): NO